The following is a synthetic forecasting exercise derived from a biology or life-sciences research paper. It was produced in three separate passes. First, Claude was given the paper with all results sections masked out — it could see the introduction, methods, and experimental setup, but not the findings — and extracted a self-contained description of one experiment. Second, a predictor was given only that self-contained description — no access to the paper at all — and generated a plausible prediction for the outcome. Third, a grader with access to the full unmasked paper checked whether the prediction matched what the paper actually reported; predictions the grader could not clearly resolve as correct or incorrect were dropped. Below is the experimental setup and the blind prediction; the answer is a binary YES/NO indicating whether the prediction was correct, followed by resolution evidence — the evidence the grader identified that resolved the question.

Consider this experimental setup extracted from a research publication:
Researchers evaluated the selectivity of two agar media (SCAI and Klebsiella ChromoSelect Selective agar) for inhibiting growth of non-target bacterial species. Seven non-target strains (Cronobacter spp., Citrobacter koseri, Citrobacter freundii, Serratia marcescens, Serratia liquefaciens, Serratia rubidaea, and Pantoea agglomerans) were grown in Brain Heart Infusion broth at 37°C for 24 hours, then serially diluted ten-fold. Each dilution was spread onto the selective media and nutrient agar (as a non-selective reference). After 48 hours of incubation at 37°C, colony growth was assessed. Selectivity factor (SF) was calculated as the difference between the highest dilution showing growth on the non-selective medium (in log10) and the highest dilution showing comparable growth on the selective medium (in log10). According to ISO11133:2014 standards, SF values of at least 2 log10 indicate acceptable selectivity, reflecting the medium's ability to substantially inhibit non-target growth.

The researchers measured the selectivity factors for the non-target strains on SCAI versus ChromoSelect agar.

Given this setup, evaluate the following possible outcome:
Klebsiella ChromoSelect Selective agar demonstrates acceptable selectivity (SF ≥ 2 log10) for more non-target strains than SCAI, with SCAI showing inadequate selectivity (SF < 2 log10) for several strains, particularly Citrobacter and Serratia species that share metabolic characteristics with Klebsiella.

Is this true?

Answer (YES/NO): NO